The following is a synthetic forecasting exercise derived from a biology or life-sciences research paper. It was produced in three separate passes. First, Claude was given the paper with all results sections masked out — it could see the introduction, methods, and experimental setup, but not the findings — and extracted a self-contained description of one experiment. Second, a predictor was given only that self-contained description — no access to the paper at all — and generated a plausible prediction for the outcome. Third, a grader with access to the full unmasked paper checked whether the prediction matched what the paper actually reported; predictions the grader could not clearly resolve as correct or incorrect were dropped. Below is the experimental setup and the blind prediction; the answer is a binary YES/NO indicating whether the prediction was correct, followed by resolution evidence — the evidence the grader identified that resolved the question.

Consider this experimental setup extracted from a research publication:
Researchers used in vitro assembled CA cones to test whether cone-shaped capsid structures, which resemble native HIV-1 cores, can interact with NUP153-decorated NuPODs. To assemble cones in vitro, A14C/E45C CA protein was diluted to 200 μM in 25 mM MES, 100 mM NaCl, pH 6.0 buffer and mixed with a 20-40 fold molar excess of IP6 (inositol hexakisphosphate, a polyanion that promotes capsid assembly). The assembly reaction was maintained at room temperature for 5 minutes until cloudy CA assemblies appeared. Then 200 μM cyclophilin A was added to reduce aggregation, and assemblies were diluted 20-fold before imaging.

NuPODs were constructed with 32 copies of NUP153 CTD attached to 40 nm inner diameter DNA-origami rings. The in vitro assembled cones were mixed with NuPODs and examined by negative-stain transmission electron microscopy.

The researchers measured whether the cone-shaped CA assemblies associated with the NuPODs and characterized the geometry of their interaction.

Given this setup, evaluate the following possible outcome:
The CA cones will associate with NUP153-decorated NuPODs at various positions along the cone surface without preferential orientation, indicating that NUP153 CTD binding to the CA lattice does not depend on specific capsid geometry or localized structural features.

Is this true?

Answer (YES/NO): NO